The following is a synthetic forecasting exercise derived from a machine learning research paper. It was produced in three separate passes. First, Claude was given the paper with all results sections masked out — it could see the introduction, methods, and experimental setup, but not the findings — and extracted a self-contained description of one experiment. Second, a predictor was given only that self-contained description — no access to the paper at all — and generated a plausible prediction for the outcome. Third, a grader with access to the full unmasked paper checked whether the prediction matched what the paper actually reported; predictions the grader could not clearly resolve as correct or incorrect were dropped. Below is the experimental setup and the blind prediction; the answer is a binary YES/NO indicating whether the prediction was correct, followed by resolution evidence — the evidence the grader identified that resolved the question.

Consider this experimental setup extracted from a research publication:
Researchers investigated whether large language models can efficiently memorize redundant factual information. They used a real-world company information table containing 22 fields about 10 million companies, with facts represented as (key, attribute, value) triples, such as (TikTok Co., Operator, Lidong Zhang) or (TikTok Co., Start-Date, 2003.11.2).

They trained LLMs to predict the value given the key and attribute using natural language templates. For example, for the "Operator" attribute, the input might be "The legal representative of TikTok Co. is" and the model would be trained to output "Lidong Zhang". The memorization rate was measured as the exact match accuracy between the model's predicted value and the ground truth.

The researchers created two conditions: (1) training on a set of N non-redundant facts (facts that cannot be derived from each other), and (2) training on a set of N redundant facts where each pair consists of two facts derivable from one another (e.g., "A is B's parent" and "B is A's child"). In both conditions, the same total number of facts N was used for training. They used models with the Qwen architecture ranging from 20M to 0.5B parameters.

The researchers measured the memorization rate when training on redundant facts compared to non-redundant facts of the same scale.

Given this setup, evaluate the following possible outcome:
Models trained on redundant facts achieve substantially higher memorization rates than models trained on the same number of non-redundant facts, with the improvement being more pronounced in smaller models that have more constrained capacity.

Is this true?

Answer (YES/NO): NO